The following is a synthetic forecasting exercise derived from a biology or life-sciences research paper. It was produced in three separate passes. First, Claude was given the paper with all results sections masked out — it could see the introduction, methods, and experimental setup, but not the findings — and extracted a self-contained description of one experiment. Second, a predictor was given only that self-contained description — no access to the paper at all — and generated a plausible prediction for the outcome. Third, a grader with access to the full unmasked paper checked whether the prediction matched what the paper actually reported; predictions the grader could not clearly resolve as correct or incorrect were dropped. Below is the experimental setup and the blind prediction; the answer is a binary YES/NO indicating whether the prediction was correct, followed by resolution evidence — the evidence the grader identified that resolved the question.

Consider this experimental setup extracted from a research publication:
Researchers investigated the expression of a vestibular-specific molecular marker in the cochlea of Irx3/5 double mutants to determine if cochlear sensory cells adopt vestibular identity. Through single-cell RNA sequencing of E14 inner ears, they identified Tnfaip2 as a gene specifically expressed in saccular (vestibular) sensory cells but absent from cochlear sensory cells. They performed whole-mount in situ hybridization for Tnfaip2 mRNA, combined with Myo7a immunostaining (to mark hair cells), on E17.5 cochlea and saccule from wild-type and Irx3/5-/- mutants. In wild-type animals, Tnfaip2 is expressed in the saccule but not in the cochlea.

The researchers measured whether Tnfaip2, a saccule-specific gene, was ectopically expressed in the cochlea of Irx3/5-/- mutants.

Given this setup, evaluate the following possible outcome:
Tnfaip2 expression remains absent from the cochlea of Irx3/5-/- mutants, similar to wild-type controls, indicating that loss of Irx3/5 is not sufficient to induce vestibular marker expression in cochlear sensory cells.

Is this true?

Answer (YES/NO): NO